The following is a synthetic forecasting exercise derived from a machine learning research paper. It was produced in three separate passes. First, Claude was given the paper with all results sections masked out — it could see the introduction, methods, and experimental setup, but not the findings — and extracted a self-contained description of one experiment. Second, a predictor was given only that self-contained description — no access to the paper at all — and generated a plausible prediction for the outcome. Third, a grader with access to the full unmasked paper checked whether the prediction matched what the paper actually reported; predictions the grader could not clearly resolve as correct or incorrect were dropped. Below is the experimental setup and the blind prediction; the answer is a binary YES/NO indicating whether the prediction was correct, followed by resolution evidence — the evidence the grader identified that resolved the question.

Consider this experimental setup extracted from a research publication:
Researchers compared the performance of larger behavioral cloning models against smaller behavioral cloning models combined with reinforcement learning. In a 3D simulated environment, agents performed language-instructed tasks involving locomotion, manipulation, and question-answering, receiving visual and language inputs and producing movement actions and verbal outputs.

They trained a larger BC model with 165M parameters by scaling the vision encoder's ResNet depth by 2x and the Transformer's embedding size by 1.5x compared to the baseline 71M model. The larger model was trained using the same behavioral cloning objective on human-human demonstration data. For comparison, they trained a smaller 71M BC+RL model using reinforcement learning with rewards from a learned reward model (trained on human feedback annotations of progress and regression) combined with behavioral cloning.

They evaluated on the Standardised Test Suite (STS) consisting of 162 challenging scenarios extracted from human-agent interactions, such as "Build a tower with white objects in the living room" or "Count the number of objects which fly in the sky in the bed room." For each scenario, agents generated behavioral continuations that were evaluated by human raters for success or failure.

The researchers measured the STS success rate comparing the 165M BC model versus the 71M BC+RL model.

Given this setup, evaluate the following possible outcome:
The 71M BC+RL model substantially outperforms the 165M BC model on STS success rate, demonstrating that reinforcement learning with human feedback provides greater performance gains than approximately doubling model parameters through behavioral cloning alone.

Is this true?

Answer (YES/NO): YES